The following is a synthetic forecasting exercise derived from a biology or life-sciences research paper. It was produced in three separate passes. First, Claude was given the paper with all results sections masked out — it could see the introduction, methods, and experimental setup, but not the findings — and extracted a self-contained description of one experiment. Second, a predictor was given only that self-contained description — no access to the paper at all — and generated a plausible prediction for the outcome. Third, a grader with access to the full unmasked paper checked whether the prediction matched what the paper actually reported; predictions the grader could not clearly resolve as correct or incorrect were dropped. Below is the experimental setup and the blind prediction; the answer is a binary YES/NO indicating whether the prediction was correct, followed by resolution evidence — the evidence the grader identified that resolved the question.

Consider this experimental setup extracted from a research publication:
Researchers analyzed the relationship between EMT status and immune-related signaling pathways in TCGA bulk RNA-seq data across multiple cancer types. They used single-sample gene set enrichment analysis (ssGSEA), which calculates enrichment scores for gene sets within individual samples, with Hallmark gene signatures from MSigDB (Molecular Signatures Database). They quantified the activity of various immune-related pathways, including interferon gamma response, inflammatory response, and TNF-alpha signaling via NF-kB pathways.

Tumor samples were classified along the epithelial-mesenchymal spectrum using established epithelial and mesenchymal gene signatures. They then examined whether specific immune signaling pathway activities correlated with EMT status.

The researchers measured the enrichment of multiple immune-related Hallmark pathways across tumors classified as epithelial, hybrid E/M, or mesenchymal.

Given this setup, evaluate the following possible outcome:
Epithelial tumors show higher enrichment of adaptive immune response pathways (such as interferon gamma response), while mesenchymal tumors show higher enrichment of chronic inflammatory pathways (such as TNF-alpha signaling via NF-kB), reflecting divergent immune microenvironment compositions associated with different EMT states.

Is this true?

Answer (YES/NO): NO